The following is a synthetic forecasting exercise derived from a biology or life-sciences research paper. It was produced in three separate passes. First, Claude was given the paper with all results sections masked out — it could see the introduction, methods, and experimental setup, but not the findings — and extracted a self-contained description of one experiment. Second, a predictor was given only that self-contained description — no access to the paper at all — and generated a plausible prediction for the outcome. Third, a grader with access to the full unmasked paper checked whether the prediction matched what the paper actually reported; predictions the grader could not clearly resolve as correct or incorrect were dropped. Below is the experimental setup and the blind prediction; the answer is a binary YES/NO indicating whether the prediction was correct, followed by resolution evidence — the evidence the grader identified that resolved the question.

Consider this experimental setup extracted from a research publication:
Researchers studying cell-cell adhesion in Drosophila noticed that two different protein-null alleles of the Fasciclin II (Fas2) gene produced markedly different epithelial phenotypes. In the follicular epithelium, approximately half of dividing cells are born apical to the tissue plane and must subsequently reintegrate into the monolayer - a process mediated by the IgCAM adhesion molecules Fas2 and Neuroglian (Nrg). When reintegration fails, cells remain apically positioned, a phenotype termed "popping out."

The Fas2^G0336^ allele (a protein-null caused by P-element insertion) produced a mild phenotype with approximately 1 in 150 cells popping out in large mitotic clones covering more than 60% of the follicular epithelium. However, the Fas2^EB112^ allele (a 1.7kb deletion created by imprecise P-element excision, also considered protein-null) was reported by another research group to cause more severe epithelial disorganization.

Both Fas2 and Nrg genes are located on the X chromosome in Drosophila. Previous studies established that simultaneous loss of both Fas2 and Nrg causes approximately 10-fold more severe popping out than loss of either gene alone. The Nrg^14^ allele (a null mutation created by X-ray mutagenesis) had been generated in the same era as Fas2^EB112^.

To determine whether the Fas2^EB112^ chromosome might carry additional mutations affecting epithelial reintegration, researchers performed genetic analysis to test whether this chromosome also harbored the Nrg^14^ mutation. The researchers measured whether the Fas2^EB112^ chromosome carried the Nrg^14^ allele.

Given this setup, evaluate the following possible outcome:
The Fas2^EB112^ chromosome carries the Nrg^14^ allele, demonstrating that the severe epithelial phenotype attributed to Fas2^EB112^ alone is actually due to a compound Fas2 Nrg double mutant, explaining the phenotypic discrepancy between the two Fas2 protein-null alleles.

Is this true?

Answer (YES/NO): YES